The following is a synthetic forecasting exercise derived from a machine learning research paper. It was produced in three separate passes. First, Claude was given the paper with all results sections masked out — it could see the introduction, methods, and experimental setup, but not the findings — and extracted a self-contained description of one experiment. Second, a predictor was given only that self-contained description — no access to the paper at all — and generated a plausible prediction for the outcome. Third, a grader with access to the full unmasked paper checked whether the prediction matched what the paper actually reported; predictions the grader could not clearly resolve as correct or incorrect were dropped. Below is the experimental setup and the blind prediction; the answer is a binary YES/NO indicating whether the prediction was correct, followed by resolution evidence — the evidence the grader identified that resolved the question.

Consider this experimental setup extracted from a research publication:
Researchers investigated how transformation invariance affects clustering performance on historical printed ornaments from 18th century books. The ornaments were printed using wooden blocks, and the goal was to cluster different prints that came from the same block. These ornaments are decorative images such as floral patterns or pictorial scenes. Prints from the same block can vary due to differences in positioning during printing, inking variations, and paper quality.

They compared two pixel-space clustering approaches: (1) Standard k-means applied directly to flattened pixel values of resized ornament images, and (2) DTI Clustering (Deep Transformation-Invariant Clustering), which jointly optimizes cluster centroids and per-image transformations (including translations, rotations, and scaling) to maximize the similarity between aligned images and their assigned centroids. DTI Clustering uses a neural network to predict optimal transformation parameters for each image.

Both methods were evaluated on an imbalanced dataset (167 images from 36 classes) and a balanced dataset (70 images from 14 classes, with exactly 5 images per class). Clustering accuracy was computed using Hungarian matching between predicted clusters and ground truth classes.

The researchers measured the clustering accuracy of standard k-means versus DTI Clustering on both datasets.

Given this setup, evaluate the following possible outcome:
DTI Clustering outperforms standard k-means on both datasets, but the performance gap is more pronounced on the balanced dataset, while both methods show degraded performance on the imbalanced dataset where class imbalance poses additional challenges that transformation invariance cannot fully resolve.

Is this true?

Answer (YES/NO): YES